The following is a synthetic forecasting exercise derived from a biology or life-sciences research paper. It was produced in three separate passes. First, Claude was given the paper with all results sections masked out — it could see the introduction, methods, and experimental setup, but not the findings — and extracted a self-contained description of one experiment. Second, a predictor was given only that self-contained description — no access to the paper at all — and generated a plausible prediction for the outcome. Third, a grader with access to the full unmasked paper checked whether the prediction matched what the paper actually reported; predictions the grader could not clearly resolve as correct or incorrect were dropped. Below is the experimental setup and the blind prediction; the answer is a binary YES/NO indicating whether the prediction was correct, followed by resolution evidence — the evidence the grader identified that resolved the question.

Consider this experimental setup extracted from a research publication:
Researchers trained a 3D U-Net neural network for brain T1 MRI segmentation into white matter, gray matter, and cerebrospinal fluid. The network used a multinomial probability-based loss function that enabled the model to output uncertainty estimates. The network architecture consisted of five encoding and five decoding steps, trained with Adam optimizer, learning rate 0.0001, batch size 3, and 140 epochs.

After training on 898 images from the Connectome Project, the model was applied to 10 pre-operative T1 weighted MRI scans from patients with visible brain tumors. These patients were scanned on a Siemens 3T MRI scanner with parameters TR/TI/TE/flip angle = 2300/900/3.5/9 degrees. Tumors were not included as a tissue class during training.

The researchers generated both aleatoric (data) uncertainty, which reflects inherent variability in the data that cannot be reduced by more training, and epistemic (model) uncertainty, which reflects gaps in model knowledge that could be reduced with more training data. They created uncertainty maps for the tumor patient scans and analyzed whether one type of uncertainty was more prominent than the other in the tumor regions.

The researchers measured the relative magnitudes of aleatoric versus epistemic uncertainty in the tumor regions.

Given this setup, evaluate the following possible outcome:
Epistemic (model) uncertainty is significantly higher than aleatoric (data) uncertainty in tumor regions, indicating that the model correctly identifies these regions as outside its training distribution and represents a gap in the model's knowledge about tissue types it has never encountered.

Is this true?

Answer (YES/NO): NO